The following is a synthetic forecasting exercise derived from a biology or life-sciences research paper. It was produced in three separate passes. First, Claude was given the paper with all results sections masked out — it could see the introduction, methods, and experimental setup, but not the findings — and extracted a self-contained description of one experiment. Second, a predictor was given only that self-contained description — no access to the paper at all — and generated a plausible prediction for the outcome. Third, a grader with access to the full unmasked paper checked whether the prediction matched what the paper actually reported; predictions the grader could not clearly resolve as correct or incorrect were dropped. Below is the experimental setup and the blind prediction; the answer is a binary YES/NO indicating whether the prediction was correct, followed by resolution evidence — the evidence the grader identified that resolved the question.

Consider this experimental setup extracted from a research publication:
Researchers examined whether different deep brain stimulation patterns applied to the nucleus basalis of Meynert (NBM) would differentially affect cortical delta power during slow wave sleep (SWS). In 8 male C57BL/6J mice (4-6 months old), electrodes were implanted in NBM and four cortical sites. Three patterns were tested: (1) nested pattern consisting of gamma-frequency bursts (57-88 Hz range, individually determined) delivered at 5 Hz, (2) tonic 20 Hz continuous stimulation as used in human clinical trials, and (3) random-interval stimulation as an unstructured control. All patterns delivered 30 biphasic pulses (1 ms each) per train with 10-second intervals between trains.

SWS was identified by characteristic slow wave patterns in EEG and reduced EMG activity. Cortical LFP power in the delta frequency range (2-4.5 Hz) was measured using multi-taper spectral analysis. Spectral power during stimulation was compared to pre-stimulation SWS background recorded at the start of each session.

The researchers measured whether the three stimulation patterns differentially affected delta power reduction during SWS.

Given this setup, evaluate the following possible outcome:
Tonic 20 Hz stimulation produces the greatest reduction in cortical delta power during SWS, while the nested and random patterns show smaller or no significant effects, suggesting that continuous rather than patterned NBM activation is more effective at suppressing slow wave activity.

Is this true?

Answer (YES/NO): NO